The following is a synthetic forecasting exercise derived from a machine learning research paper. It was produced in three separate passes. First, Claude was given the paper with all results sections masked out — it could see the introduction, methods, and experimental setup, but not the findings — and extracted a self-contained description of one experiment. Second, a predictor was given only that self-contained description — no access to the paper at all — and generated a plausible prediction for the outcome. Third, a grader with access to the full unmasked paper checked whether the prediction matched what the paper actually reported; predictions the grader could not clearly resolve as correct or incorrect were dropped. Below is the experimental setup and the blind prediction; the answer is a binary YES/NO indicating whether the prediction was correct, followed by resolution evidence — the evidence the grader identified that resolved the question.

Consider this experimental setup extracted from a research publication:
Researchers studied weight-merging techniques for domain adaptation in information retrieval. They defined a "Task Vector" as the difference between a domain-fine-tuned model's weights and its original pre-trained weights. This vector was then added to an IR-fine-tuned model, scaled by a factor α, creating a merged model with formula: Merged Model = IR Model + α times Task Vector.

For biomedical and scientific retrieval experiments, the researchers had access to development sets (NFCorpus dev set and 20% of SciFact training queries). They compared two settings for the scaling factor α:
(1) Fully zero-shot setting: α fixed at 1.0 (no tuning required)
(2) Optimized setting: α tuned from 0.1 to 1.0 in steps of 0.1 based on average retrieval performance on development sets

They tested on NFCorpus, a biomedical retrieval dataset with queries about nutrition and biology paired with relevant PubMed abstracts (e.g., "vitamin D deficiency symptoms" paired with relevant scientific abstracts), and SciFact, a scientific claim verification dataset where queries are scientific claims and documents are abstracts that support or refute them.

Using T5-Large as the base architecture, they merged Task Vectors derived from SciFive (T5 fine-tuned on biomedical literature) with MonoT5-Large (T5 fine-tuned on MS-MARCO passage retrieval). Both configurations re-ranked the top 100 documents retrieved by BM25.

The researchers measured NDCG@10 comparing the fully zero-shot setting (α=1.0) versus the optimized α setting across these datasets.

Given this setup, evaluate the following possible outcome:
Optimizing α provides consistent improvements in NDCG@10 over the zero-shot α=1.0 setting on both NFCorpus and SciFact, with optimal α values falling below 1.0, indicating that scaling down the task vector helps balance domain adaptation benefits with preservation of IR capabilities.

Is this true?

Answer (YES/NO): YES